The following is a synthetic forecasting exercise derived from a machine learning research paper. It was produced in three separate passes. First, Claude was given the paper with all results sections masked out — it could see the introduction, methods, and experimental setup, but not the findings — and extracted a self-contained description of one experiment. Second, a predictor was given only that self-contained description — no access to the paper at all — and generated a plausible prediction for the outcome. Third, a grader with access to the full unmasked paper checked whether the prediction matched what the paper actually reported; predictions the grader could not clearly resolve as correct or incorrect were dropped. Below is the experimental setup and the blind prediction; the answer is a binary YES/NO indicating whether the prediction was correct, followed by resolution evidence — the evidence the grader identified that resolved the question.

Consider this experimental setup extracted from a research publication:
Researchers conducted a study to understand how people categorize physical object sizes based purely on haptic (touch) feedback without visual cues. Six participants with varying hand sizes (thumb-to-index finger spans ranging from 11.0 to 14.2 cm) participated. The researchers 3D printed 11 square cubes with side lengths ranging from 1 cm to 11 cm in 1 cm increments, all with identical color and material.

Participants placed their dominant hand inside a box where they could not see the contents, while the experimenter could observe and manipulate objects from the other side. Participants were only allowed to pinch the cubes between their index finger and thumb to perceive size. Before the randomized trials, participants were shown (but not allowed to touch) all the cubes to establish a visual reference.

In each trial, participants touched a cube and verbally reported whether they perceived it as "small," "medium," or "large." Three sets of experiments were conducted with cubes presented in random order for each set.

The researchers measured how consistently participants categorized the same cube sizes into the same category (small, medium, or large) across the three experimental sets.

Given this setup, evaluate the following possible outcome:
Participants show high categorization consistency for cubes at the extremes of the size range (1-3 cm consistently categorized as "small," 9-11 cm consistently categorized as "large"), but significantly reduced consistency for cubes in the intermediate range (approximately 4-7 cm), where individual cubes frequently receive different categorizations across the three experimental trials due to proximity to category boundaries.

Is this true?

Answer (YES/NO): NO